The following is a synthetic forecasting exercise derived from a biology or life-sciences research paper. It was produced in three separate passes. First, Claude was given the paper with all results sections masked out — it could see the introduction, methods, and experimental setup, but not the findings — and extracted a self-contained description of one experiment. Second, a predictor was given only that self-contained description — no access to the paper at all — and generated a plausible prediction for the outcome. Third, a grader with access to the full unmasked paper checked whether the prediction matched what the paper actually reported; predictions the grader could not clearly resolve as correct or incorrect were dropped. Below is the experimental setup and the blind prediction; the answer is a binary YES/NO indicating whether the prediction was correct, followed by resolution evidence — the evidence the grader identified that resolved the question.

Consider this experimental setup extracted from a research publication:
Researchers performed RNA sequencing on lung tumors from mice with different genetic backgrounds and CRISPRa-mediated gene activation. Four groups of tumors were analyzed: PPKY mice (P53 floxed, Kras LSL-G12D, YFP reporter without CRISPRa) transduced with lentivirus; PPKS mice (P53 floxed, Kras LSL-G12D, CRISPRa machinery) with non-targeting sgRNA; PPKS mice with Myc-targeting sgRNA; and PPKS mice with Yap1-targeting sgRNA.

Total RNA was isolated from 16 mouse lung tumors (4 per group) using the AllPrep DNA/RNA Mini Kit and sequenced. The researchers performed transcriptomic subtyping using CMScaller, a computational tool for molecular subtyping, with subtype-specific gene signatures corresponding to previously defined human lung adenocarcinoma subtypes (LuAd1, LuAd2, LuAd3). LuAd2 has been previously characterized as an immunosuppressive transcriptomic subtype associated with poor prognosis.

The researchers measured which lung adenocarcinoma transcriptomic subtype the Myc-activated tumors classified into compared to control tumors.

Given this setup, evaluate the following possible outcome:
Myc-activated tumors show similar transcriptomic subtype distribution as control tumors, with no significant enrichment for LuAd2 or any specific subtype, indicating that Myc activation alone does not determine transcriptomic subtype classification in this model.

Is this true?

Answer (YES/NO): NO